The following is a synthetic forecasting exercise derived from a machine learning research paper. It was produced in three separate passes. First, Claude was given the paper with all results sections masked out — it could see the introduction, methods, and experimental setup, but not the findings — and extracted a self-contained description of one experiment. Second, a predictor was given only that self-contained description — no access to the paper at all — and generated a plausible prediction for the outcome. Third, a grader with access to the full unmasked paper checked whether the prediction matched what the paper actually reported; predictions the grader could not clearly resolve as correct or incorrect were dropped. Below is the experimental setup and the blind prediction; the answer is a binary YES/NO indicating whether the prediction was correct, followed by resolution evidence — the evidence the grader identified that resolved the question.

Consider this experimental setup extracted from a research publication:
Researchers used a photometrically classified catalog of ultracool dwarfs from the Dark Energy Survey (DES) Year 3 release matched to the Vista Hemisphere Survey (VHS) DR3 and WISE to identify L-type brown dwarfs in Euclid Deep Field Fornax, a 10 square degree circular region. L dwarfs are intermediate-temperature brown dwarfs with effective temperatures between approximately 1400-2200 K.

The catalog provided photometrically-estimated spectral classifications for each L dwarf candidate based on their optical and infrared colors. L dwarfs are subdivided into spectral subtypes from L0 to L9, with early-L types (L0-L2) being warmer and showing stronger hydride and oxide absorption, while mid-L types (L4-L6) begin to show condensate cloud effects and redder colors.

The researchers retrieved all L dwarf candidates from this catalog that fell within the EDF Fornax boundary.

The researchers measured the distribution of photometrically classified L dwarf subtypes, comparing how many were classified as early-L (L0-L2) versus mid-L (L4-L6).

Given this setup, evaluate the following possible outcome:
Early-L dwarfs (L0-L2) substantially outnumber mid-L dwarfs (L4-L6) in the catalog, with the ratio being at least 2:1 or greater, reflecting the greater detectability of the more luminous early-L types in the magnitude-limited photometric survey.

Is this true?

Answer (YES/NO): YES